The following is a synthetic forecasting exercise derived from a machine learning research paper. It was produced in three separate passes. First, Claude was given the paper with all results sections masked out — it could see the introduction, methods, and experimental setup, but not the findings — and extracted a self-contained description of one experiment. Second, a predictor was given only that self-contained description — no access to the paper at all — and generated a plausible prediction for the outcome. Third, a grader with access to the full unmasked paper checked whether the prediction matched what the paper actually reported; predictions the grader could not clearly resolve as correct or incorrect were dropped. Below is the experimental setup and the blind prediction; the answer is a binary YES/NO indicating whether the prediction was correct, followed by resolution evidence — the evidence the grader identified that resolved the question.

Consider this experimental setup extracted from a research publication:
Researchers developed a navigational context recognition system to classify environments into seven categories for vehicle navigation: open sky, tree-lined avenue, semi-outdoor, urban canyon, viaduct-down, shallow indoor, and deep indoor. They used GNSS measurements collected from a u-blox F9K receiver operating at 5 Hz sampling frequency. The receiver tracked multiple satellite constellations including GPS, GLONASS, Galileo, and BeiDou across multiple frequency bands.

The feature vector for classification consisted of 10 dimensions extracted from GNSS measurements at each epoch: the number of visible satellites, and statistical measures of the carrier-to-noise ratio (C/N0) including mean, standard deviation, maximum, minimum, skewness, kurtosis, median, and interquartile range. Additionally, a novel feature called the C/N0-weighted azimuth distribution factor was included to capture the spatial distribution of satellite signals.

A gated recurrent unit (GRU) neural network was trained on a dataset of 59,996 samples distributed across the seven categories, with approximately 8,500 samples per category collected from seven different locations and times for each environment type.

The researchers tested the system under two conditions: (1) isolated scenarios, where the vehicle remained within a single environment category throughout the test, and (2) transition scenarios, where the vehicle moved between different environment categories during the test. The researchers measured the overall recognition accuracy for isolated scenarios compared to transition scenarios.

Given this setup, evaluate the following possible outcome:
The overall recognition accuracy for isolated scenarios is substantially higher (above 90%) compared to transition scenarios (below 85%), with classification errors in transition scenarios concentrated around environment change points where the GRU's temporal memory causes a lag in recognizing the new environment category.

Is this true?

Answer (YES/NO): NO